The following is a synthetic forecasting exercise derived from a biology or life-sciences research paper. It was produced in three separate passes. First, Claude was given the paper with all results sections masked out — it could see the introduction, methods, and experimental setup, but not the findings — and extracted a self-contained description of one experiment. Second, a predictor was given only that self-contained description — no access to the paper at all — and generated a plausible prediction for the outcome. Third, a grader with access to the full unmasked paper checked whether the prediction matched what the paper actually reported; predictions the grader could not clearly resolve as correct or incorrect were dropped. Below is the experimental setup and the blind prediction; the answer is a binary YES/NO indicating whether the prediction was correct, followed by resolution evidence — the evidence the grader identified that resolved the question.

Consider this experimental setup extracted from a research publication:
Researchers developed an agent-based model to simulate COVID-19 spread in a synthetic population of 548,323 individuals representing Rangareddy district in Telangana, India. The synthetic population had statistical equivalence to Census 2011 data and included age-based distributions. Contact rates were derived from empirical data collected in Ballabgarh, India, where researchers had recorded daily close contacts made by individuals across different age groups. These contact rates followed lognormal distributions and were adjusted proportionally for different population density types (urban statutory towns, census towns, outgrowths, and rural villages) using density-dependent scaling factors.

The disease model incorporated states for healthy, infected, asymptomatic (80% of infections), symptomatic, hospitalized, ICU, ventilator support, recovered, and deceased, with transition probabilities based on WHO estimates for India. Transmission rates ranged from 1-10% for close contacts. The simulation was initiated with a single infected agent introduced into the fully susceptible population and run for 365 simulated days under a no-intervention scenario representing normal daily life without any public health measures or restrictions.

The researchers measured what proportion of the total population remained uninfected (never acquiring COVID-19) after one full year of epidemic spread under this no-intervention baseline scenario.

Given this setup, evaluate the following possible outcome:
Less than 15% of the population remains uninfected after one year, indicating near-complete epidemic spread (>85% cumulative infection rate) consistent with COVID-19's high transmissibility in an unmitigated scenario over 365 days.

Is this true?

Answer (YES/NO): NO